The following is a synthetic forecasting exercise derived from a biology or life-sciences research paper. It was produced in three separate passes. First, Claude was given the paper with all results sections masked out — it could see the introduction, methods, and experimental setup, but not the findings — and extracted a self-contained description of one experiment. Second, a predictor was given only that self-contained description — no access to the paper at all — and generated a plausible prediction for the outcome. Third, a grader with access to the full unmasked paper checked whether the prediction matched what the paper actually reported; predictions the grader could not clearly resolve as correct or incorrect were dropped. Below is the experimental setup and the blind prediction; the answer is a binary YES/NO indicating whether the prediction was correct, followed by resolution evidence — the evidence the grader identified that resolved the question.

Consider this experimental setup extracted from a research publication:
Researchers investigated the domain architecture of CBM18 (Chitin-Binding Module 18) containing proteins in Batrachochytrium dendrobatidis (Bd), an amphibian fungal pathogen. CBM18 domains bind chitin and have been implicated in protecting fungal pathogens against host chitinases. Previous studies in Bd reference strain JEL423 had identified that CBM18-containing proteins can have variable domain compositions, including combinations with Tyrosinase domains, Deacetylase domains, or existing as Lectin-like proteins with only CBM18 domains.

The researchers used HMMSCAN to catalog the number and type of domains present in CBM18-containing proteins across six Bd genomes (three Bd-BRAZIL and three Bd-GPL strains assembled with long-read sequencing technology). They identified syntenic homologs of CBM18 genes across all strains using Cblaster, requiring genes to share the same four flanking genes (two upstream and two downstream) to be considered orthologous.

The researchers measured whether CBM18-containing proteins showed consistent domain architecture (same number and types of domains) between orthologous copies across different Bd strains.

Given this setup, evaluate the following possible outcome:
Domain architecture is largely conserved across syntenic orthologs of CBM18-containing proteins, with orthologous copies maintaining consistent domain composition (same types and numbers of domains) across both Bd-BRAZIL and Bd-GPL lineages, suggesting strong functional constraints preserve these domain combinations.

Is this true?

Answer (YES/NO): NO